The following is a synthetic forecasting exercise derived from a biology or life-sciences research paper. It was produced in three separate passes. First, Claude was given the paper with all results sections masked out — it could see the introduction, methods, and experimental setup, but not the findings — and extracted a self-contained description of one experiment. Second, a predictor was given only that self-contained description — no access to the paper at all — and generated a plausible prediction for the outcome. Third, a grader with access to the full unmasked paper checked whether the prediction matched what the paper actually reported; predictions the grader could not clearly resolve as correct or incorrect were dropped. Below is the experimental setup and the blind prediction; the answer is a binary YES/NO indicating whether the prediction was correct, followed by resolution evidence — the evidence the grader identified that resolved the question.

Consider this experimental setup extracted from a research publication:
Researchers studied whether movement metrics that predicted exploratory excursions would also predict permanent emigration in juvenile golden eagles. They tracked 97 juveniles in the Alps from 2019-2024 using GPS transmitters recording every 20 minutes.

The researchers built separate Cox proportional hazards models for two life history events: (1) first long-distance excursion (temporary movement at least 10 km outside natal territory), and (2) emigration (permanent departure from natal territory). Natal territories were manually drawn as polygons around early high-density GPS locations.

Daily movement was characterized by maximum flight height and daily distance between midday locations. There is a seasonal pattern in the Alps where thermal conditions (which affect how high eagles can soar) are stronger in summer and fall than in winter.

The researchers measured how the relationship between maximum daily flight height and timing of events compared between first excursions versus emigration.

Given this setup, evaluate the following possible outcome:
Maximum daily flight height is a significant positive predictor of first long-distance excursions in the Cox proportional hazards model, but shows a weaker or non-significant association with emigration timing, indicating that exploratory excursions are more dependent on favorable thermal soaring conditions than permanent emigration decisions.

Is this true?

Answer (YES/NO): YES